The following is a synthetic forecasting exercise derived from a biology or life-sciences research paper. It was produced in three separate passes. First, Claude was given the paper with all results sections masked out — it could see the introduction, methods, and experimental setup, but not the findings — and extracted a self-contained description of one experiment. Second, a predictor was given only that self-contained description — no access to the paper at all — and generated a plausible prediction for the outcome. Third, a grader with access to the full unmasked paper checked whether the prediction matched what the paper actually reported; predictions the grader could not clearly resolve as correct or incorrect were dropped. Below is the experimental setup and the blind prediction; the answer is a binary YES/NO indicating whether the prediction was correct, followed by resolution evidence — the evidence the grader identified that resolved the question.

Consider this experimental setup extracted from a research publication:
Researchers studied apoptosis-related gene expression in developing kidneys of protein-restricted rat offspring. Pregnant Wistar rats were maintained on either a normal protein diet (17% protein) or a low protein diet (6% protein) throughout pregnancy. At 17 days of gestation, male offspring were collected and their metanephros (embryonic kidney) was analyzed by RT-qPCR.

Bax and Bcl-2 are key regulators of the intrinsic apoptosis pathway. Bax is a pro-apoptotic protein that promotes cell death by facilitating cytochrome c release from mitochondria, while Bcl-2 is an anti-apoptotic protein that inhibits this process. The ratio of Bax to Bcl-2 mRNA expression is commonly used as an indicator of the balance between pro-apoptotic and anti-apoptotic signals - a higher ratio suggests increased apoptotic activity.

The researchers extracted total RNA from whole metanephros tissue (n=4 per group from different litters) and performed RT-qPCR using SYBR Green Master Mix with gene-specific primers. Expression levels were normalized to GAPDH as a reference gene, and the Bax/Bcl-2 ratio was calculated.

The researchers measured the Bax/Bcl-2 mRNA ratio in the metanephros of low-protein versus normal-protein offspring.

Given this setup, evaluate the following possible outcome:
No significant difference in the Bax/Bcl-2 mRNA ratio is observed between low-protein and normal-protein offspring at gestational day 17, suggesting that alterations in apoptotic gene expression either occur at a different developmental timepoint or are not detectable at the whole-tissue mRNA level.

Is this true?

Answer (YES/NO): NO